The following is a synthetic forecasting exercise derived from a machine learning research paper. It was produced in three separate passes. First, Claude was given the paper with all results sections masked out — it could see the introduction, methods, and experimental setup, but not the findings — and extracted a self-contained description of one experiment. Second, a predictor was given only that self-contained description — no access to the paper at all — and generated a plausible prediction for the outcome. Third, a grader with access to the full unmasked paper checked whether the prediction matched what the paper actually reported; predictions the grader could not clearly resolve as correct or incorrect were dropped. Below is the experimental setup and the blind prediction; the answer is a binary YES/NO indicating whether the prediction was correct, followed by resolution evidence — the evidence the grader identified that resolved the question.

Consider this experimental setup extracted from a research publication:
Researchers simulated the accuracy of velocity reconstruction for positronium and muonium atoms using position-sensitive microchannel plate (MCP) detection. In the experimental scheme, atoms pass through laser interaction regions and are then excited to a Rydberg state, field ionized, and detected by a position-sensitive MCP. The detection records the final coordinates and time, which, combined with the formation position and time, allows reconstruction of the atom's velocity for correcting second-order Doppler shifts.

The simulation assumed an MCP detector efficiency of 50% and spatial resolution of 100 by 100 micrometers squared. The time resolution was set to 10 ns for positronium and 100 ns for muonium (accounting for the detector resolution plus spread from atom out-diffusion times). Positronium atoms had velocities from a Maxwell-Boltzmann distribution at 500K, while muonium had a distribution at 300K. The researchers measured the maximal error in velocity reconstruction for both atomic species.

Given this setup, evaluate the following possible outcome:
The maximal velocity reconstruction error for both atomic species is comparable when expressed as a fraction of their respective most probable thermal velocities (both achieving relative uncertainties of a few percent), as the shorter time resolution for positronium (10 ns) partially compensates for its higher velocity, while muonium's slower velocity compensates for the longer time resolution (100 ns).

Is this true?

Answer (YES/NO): NO